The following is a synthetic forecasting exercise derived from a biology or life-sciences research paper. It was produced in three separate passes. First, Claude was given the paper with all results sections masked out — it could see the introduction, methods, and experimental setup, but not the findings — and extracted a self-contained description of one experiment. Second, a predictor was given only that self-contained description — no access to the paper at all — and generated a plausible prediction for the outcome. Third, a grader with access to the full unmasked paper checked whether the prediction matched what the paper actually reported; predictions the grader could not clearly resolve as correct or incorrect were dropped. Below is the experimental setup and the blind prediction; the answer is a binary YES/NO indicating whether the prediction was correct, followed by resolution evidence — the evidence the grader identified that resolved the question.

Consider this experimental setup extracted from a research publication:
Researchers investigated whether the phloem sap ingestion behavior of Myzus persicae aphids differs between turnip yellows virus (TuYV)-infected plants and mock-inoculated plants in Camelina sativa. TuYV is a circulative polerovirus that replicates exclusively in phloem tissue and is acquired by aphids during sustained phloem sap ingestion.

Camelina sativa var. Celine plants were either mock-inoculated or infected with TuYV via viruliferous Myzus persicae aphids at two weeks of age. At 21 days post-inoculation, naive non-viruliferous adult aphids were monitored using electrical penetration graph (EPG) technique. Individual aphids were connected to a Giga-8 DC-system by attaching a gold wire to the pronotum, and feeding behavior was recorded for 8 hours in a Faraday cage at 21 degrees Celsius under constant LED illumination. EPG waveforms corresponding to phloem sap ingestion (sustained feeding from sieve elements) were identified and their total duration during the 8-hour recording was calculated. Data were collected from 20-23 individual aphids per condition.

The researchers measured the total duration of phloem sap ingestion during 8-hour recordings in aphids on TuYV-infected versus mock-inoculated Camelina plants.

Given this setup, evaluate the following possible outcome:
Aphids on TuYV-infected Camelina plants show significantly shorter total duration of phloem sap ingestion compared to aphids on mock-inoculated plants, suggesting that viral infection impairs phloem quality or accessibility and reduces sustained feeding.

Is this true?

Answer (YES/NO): NO